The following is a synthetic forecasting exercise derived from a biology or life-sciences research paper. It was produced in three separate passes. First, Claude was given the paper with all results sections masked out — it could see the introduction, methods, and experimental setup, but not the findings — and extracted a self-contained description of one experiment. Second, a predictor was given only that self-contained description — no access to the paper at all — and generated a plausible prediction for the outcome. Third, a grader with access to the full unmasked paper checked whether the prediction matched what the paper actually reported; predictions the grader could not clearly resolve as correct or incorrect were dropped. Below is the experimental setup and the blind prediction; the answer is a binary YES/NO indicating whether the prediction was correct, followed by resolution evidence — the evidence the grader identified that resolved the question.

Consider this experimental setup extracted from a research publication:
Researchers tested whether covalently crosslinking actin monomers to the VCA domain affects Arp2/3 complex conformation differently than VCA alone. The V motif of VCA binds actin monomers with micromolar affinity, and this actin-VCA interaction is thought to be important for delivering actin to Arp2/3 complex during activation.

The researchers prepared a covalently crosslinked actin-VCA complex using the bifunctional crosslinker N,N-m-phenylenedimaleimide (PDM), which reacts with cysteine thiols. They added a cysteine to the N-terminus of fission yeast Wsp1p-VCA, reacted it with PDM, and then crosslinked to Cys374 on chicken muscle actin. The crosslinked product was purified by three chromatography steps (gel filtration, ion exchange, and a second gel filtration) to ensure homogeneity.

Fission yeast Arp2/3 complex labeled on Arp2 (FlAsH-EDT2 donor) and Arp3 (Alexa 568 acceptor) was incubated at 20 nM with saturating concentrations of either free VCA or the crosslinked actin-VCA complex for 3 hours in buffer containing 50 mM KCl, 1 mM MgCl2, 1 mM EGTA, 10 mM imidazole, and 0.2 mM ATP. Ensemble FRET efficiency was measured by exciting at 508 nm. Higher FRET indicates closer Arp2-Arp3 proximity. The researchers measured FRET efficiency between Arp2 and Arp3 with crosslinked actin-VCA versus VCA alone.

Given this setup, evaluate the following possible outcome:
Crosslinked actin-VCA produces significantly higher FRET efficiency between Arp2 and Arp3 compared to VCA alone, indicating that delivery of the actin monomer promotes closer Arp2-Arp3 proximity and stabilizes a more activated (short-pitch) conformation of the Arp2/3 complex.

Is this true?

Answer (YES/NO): NO